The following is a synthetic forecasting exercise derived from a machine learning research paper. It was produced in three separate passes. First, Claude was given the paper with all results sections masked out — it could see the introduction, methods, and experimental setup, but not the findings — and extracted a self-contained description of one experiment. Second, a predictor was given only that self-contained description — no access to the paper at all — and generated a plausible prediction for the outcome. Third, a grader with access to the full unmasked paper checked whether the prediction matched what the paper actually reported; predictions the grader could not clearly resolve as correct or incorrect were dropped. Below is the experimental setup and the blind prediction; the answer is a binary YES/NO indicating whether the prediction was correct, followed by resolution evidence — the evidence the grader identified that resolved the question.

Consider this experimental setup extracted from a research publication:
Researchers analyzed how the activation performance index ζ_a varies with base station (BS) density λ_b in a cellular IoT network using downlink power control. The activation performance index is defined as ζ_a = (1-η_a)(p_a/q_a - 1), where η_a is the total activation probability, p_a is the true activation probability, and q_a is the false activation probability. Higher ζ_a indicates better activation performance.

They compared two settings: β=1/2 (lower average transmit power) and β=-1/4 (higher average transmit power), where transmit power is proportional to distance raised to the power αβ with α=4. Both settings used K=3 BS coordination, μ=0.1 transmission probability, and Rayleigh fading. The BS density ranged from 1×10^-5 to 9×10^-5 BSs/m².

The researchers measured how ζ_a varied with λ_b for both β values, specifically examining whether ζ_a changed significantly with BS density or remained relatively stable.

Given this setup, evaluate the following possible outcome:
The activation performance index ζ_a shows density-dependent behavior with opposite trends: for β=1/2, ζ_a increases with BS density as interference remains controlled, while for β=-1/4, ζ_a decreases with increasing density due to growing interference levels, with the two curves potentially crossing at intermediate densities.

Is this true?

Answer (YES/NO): NO